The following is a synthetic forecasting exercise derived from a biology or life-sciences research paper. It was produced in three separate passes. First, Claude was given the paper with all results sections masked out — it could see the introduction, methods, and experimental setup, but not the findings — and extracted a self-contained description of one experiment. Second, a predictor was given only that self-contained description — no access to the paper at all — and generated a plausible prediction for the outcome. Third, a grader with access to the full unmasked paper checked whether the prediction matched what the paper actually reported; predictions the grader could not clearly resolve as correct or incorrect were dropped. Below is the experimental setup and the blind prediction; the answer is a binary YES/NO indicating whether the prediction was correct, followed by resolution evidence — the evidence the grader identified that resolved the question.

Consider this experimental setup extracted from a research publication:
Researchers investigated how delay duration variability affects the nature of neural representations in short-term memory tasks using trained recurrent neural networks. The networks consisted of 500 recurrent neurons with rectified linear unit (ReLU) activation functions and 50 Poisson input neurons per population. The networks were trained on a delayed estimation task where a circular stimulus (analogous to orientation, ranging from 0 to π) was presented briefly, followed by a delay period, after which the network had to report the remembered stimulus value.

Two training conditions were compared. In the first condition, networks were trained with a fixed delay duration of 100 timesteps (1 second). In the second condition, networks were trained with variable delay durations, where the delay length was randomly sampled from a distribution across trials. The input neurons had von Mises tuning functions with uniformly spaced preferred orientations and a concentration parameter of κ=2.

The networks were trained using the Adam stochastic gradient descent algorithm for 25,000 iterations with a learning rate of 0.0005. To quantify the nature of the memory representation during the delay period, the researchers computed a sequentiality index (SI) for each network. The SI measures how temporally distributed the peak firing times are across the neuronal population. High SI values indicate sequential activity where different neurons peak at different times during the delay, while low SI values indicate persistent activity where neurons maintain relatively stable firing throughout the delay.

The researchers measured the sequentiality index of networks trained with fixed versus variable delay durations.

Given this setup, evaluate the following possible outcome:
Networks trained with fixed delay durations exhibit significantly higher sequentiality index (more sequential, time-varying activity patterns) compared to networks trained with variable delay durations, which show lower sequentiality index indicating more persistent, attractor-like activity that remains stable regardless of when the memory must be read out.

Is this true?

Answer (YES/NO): YES